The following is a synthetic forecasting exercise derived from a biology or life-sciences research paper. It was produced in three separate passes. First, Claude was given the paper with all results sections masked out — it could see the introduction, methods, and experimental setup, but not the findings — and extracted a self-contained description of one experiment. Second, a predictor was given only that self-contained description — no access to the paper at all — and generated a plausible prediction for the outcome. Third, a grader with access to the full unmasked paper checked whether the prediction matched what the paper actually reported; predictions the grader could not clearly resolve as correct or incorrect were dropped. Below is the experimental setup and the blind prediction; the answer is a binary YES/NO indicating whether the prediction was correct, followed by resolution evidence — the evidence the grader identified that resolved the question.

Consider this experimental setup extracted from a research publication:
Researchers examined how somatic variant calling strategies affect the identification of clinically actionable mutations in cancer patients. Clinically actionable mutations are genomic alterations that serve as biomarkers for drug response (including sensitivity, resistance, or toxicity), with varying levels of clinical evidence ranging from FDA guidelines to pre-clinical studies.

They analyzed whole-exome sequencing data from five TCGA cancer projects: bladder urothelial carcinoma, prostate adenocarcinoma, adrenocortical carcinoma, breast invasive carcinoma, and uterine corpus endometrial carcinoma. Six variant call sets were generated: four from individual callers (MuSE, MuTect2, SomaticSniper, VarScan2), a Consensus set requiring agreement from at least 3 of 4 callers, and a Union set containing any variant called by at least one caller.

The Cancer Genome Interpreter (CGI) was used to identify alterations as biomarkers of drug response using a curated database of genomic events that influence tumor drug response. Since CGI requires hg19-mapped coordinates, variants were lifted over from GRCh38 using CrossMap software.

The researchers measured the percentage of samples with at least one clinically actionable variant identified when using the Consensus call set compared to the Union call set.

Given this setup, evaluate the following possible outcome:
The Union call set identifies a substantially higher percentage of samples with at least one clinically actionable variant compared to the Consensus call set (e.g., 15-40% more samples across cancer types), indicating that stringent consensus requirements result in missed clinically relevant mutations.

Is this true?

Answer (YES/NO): NO